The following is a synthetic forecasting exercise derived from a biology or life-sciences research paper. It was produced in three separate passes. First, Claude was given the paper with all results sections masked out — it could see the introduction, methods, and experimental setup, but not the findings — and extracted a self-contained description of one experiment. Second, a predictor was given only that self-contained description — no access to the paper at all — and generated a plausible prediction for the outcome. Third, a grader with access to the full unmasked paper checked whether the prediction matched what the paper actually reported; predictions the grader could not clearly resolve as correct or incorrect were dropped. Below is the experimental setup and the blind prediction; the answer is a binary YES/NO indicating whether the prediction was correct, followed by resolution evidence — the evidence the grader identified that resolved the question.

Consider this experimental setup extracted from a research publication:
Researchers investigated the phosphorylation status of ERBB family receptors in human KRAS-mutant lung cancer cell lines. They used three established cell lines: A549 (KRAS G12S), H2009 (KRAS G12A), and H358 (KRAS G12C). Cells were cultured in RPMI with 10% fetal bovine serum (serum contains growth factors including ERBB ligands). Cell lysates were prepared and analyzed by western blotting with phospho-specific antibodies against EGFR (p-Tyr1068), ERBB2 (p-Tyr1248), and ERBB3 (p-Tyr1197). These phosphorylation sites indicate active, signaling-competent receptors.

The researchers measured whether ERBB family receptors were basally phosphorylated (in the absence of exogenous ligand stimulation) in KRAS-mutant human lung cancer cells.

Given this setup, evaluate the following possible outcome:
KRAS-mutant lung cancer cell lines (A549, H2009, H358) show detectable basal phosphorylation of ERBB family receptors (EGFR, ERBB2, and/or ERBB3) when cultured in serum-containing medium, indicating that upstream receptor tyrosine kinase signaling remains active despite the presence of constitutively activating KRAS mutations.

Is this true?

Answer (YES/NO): YES